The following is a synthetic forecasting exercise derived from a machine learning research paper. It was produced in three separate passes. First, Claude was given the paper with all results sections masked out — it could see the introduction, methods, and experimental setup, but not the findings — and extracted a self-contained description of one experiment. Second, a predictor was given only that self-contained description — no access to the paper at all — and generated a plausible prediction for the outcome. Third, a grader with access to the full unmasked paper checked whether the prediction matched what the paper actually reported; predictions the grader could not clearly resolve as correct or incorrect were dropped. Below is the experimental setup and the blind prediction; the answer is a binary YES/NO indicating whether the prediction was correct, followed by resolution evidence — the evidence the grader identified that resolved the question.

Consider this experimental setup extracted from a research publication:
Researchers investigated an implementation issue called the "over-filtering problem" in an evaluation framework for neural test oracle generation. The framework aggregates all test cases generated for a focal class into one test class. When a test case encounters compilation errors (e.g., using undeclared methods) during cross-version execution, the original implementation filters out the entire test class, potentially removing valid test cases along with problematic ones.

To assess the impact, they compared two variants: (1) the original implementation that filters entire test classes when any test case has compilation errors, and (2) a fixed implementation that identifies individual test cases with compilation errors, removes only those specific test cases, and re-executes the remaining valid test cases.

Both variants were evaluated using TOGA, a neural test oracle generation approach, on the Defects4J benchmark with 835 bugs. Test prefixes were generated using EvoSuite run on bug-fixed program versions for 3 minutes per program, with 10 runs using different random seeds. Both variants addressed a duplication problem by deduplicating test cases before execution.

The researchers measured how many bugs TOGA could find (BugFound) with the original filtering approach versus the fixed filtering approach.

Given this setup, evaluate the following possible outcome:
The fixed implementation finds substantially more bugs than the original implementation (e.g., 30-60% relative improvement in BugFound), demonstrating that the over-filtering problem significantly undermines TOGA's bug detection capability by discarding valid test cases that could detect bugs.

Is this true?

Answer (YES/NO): NO